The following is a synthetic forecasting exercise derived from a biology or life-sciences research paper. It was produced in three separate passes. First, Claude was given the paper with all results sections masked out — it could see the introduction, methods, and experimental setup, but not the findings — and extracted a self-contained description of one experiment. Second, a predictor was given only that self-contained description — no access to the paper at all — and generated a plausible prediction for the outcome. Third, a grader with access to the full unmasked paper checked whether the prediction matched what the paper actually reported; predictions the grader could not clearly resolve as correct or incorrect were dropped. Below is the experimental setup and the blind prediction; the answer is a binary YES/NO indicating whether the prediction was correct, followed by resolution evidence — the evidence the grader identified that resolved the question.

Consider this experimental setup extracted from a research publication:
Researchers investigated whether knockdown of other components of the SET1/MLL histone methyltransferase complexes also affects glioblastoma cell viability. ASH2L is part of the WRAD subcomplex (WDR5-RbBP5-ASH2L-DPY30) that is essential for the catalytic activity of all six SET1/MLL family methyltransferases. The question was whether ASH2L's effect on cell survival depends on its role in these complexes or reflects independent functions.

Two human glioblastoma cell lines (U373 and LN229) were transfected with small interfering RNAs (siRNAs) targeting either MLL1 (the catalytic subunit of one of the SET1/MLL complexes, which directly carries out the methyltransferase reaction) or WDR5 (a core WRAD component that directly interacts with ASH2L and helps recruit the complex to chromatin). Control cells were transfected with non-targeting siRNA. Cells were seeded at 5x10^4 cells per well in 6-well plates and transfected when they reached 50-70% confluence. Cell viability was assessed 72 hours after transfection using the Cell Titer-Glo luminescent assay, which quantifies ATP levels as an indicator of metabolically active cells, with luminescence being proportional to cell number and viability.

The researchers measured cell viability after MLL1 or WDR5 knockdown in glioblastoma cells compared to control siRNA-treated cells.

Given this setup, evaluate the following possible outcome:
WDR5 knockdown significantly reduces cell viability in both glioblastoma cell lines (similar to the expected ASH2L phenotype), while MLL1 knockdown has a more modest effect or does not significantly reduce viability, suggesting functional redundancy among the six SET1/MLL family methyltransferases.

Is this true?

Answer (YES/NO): NO